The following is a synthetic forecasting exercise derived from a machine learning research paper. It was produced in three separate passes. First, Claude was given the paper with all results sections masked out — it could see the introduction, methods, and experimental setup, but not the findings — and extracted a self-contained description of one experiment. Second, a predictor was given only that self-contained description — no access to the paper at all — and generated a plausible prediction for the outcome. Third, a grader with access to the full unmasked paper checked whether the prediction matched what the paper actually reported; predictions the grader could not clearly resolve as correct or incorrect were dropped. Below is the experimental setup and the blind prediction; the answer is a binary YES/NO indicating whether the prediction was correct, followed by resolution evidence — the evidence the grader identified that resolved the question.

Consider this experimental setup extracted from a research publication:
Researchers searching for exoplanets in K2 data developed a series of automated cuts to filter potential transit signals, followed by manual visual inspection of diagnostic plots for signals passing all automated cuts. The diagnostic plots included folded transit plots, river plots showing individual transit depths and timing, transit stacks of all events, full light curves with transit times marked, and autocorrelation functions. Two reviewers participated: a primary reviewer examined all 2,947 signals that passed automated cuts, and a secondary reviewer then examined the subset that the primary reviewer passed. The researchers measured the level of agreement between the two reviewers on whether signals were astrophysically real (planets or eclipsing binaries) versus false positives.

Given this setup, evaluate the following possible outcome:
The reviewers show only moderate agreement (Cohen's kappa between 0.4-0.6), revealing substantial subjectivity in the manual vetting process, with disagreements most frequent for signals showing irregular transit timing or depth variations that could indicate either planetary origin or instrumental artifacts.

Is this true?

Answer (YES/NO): NO